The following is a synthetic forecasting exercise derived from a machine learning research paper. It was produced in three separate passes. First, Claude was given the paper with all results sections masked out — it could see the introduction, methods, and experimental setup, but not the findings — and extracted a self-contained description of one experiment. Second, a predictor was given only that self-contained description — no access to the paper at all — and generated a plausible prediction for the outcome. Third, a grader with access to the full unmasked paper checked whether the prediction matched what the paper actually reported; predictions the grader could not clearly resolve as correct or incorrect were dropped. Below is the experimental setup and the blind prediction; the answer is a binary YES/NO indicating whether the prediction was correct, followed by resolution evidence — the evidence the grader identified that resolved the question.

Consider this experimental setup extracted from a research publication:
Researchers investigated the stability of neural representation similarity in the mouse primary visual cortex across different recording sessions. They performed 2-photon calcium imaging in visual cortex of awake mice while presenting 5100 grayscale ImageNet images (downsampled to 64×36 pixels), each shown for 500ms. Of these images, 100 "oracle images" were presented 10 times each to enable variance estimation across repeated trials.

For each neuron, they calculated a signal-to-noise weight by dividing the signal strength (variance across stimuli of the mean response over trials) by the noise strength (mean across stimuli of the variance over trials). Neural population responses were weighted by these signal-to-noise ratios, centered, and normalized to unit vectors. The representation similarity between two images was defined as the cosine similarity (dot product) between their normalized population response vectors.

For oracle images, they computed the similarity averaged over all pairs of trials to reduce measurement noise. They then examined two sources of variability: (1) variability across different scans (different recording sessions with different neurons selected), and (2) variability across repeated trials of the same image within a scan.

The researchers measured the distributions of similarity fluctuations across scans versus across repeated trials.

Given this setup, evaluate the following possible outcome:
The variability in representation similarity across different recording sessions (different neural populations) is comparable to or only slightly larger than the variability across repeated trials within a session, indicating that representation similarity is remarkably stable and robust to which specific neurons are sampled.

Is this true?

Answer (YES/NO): NO